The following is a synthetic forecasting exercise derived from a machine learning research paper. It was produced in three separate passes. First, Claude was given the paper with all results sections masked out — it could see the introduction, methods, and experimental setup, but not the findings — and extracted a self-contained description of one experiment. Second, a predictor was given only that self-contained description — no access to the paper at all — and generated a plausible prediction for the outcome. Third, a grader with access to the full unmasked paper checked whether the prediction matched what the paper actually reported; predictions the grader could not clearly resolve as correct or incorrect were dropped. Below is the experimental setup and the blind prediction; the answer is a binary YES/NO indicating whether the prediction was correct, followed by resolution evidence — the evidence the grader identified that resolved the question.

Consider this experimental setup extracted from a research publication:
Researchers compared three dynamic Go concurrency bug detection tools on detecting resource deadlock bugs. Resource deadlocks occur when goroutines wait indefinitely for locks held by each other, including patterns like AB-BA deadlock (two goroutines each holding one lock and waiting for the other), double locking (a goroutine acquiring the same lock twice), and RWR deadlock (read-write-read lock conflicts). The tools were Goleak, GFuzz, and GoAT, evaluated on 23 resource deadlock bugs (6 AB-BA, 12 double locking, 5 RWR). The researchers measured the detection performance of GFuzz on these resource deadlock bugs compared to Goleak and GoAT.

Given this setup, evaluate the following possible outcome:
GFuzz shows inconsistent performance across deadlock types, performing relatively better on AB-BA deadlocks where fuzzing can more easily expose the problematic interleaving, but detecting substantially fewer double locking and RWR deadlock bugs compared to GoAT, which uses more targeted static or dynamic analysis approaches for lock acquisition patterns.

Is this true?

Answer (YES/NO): NO